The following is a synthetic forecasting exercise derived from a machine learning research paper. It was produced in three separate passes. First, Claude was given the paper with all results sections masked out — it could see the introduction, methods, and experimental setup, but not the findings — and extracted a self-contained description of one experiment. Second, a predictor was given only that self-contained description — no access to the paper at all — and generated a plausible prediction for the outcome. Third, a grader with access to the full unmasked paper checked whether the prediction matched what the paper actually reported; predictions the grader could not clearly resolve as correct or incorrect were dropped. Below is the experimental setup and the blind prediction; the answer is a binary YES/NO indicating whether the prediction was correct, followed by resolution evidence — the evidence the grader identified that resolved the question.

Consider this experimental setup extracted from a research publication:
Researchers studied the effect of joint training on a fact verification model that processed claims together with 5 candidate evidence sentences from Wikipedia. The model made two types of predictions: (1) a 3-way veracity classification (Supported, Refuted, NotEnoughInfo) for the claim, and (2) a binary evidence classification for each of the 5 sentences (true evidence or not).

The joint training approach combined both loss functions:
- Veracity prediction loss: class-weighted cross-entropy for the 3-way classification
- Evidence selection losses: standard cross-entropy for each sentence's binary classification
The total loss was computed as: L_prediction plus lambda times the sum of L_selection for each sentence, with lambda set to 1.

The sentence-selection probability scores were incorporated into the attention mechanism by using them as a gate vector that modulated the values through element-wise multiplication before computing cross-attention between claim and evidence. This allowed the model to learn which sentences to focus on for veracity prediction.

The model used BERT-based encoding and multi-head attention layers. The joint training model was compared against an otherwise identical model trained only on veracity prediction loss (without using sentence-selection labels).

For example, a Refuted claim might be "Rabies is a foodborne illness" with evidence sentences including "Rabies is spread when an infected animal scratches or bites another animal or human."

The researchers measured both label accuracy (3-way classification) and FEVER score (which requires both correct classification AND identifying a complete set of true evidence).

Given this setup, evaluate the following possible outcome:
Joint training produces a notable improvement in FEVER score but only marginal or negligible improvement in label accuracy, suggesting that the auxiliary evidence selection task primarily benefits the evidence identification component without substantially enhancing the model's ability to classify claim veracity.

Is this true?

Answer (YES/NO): NO